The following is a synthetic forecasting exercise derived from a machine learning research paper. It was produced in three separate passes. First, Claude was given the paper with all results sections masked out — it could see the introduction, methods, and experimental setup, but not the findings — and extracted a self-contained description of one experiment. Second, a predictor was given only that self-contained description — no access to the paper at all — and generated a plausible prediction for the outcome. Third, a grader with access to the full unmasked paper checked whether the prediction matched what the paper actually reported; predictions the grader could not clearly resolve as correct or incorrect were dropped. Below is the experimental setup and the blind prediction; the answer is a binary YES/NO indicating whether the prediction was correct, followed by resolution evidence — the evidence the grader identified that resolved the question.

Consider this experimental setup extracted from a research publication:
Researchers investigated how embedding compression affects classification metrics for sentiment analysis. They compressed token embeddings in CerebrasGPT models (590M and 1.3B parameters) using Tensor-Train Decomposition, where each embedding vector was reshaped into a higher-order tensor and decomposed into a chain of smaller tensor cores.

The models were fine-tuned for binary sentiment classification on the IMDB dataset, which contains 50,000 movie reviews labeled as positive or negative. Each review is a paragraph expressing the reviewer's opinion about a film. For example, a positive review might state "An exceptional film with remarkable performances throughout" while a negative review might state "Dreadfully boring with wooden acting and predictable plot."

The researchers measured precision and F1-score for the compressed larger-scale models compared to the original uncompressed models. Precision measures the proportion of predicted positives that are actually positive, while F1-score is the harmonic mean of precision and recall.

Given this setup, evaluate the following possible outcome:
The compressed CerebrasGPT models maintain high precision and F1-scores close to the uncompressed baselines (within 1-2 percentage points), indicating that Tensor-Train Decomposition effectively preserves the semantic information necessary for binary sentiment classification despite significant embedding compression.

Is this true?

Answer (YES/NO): NO